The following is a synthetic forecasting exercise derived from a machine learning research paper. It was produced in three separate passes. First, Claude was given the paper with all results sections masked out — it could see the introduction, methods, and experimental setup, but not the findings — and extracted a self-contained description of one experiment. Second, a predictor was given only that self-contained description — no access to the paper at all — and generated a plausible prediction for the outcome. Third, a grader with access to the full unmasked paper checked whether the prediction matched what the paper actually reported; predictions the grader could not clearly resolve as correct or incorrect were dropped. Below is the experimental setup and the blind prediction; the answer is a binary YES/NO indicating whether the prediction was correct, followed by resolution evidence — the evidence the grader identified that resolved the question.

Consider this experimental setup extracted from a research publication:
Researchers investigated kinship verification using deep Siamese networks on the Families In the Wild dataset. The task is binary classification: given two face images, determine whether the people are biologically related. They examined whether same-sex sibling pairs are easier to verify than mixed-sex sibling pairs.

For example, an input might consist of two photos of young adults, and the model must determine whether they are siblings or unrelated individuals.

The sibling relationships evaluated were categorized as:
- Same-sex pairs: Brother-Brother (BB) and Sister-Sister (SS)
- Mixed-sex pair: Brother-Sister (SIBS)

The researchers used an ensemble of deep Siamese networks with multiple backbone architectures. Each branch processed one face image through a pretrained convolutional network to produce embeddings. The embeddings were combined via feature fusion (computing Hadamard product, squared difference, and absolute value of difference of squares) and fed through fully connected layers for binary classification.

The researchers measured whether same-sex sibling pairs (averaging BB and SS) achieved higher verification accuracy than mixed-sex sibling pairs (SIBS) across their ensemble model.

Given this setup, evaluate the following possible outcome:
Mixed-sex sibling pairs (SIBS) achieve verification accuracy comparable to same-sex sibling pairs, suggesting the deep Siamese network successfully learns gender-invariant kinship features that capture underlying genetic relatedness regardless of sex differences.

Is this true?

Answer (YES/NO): NO